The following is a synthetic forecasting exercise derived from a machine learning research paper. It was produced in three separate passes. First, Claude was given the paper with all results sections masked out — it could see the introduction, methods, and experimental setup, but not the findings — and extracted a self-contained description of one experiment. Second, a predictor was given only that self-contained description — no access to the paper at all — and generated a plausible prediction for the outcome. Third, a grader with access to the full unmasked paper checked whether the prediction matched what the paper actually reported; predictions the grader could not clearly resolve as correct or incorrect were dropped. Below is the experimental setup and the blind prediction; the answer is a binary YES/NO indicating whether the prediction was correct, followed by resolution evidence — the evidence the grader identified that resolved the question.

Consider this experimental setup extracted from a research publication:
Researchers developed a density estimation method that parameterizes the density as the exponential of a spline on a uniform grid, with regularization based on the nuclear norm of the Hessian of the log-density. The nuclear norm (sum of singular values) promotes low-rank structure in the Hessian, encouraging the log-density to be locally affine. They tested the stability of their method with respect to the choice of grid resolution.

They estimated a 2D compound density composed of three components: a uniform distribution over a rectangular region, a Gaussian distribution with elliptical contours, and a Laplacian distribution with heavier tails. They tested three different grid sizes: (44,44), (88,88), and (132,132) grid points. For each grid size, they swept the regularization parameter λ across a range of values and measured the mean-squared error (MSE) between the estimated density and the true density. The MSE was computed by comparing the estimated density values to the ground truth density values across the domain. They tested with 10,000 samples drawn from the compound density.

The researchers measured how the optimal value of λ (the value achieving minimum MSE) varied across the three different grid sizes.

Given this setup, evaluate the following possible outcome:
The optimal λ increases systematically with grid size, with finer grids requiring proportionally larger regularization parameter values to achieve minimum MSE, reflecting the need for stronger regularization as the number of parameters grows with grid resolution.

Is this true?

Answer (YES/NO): NO